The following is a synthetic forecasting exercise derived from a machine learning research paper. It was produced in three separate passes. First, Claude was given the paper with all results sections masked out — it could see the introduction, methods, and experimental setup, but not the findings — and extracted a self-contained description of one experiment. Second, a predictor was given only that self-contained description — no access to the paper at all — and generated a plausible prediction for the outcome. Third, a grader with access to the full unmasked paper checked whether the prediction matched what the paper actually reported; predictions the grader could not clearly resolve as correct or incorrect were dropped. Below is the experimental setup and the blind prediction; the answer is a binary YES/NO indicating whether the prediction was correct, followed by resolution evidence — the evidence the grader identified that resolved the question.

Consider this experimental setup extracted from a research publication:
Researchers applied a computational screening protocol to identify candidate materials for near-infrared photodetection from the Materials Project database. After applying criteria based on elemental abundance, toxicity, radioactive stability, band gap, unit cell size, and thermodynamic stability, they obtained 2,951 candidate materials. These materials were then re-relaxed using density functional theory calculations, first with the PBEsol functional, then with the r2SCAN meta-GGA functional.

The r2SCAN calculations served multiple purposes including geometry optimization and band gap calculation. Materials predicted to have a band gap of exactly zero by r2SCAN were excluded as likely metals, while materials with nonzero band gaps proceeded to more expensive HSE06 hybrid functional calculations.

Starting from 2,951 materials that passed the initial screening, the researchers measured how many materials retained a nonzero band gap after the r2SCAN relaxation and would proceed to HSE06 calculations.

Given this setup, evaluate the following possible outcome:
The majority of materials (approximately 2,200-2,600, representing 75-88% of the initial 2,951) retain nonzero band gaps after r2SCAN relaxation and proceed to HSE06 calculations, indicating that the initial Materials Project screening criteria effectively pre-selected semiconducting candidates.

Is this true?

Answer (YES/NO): NO